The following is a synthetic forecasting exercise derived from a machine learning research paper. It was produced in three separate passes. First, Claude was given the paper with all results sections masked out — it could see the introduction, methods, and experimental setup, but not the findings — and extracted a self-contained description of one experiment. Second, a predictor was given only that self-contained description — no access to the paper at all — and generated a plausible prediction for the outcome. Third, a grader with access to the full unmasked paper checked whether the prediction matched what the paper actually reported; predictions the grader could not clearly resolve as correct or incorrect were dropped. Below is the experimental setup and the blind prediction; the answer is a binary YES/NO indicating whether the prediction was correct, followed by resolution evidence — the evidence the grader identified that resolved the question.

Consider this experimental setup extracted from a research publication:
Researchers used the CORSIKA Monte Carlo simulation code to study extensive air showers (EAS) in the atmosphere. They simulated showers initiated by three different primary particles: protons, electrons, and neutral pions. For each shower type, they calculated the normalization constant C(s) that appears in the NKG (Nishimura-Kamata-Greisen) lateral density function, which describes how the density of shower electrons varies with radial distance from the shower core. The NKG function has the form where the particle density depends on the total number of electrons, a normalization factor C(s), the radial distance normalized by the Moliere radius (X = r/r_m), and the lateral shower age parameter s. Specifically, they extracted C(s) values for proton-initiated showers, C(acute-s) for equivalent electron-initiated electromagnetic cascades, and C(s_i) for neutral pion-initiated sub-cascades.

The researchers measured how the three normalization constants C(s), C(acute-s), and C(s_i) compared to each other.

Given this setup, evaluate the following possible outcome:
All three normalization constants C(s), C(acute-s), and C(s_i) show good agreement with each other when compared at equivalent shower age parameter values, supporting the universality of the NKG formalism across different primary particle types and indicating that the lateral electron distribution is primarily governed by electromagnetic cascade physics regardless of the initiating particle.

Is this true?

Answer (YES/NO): YES